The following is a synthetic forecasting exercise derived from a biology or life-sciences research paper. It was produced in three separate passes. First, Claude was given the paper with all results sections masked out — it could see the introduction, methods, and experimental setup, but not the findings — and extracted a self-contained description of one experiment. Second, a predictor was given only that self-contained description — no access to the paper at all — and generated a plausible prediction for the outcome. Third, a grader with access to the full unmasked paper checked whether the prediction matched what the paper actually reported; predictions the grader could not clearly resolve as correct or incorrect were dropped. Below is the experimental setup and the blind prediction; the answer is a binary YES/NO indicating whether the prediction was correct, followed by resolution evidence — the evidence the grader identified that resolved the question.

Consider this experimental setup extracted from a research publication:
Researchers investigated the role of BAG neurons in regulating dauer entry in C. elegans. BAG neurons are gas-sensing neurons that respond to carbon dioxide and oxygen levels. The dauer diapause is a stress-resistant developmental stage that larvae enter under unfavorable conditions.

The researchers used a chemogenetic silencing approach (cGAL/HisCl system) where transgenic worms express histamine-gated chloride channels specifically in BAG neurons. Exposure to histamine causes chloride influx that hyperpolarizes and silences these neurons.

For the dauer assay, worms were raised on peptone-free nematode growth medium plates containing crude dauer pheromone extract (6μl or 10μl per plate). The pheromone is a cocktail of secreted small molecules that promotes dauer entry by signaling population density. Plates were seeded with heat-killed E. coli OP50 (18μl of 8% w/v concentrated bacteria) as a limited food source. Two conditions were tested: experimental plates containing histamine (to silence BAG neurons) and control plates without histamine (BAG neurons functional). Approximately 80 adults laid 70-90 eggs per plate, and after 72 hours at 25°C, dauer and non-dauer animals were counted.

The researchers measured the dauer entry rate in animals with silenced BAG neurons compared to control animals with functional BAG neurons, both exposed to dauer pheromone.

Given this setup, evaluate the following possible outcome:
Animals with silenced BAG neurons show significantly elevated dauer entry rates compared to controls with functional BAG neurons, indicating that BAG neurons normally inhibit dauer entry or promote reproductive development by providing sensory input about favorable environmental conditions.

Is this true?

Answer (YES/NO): NO